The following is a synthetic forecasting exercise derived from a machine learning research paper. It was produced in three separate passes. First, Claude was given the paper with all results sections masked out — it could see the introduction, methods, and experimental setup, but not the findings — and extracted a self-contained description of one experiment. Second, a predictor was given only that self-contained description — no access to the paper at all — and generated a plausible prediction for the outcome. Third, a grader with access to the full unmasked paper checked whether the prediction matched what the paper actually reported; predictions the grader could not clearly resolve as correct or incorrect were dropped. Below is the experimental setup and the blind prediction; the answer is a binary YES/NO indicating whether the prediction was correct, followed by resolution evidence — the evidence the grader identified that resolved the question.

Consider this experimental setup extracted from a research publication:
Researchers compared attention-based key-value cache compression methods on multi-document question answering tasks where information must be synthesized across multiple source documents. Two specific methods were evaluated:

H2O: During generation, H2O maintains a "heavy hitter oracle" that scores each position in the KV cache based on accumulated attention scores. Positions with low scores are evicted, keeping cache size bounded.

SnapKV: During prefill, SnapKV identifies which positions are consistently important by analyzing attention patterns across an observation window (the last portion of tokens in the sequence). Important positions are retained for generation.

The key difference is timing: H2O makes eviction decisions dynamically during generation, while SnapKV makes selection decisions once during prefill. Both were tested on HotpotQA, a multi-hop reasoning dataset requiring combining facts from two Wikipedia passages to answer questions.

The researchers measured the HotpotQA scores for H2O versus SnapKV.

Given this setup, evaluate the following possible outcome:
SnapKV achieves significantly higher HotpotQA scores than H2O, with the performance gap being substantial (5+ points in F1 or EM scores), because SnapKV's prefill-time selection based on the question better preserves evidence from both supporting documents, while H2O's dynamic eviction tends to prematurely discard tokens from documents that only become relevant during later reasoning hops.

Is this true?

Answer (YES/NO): NO